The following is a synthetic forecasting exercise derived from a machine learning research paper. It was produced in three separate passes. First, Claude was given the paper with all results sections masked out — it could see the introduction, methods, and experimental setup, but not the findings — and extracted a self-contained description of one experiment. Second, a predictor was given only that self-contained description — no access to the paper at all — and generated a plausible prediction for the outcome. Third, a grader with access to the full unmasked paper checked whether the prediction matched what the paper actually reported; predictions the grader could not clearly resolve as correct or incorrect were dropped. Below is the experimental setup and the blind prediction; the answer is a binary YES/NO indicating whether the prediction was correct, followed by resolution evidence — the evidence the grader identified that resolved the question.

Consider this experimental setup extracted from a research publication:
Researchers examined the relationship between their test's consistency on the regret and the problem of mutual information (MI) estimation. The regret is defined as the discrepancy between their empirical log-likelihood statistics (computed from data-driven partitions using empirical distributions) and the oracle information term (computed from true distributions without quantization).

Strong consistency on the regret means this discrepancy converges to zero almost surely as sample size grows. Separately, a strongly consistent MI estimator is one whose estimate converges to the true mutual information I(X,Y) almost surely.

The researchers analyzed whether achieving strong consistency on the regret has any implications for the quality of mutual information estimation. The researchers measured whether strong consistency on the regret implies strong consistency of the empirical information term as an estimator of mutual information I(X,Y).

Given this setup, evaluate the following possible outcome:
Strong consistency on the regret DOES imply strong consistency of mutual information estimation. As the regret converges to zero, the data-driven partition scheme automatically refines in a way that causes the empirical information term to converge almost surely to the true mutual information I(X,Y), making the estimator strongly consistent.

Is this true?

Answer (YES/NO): YES